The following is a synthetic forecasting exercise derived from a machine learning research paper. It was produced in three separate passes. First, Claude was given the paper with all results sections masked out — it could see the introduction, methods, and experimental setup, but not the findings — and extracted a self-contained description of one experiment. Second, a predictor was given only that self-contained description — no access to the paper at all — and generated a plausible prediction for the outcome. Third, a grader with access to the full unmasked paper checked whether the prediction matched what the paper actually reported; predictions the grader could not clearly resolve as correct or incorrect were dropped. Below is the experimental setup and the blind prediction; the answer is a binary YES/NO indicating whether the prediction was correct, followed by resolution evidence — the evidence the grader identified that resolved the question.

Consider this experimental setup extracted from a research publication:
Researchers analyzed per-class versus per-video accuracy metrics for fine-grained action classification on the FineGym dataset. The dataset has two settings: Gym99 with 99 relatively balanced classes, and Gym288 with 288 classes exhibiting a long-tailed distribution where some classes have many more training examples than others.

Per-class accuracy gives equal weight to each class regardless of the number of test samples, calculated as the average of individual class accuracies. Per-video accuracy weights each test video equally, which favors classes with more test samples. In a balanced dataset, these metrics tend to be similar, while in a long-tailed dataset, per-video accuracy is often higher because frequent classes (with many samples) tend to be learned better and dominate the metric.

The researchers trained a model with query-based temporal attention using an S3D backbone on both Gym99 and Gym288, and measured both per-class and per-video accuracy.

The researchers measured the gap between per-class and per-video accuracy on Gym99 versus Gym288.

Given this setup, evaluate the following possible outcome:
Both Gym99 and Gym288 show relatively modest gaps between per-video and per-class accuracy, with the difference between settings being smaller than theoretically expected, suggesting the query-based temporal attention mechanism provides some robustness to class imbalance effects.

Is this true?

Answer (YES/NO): NO